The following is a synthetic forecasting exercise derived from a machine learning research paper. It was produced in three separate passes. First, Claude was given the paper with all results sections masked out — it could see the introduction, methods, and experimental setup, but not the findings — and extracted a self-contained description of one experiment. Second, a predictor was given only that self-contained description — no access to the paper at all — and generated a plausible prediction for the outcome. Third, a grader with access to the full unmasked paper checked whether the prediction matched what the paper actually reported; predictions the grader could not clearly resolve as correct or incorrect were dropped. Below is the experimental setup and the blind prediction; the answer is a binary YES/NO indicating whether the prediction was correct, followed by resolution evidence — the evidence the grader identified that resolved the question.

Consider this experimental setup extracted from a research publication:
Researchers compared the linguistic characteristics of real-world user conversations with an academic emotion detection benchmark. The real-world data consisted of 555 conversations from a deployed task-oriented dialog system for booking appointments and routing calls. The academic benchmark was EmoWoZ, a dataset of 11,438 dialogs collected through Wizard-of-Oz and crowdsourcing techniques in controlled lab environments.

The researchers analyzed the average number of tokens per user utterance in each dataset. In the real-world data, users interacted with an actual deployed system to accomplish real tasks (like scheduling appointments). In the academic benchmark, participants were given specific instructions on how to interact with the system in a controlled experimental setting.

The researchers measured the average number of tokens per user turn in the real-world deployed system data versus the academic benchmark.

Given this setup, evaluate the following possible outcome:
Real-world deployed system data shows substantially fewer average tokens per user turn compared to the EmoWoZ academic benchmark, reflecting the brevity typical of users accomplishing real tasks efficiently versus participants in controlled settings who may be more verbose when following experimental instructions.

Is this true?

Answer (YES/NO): YES